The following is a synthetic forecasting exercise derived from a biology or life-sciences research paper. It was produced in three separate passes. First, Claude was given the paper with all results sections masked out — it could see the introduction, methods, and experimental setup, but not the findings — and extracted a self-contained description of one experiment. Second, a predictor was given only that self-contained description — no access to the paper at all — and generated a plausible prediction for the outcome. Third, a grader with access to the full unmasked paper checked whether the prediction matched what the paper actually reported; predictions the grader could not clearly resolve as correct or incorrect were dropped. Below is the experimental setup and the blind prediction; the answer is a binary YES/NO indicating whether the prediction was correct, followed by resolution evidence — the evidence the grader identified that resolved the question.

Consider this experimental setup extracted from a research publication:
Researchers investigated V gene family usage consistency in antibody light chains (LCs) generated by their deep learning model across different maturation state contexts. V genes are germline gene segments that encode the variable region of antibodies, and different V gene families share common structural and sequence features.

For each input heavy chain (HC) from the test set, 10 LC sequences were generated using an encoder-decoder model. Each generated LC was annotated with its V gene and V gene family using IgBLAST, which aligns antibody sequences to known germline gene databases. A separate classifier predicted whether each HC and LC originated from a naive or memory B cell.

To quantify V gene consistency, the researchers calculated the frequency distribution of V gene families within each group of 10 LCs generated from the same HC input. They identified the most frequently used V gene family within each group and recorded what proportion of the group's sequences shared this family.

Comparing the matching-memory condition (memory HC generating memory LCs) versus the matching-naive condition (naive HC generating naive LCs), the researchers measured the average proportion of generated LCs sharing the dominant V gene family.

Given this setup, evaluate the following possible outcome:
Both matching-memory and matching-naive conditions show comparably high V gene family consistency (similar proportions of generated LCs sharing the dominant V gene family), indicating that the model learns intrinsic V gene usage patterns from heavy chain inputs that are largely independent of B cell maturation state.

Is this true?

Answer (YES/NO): NO